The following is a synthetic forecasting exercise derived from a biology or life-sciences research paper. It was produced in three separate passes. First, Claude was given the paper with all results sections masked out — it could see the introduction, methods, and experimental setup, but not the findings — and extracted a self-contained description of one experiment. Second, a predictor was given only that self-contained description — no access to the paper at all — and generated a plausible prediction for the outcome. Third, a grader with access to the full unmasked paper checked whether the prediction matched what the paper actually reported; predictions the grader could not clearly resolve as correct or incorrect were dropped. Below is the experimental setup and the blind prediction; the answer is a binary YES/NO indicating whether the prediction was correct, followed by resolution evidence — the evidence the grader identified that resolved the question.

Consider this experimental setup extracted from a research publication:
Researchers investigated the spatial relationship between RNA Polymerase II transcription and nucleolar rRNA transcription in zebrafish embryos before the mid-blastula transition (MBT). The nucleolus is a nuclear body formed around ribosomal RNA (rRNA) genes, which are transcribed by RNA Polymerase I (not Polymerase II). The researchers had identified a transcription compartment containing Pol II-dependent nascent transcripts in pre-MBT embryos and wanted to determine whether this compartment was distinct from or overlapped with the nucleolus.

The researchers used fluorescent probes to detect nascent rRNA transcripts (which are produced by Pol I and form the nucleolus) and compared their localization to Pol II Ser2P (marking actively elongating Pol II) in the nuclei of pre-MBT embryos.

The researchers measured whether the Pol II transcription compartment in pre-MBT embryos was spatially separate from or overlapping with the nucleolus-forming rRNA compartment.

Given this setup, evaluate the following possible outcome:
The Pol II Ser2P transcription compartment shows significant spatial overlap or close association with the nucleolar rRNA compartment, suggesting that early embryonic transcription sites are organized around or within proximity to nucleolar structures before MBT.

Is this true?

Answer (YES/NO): NO